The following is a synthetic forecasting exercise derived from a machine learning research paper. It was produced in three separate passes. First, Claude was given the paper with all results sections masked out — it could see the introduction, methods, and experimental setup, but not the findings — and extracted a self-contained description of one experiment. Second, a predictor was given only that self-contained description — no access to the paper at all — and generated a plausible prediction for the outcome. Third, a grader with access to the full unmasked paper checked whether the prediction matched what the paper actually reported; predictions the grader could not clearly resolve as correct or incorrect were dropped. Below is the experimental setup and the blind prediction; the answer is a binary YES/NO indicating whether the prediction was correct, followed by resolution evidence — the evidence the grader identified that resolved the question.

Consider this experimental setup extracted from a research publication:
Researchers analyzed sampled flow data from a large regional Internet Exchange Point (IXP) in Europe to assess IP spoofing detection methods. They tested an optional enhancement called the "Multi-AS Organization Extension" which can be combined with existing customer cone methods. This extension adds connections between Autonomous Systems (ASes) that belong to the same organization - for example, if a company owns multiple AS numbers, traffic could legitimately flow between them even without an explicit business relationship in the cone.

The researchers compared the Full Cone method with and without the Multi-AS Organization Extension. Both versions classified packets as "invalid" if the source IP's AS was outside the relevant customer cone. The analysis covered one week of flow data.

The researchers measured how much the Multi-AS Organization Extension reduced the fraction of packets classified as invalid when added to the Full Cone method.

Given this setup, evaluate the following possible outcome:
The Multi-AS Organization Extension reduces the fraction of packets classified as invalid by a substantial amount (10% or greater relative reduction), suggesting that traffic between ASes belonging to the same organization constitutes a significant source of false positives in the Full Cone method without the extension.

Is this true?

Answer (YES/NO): NO